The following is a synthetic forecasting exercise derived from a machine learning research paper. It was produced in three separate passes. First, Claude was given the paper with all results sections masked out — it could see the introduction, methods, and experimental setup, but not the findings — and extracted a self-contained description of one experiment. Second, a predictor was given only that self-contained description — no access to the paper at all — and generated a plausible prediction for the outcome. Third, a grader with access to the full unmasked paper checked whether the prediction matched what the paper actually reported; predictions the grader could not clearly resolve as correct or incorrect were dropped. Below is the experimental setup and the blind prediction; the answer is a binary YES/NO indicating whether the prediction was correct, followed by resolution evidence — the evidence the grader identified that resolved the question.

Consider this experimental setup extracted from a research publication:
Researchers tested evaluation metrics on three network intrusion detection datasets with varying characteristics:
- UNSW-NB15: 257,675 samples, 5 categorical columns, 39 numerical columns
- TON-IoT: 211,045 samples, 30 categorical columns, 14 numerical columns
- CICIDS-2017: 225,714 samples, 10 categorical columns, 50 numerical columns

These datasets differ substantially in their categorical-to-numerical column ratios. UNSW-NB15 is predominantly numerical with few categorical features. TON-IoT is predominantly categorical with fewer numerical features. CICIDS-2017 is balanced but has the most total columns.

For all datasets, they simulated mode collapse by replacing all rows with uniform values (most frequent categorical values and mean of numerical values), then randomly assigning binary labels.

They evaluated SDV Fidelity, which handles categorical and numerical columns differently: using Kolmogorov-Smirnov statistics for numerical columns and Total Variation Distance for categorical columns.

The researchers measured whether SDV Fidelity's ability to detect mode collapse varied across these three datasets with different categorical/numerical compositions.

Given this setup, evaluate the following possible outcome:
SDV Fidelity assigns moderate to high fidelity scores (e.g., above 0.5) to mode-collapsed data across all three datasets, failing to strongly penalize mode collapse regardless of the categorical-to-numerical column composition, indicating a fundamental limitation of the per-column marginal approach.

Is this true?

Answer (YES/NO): YES